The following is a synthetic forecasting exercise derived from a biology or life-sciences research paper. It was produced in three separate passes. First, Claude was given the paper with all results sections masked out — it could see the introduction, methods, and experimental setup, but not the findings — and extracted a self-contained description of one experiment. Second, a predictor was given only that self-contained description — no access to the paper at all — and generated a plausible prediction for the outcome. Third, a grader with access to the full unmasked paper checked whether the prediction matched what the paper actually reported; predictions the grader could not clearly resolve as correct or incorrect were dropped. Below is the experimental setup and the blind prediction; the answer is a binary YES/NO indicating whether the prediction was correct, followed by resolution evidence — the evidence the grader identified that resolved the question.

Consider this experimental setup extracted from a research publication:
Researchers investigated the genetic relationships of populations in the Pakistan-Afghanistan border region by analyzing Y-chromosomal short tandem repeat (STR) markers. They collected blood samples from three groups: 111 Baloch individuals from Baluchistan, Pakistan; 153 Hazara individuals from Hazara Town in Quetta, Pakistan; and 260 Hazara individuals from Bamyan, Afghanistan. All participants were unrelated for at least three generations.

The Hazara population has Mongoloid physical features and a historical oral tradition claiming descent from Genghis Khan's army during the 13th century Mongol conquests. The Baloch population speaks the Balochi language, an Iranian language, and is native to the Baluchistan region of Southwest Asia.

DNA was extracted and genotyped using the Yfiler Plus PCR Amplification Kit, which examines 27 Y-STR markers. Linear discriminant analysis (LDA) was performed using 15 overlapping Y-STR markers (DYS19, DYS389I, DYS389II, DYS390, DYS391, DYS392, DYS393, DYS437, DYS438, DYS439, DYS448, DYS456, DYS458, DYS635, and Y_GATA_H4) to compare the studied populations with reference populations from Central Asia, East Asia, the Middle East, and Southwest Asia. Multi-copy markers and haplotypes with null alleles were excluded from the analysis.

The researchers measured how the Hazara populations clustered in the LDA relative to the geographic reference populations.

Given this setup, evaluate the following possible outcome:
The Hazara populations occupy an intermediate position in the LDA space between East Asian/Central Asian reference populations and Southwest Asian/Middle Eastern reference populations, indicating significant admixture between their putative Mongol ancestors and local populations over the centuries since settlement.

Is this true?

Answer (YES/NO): NO